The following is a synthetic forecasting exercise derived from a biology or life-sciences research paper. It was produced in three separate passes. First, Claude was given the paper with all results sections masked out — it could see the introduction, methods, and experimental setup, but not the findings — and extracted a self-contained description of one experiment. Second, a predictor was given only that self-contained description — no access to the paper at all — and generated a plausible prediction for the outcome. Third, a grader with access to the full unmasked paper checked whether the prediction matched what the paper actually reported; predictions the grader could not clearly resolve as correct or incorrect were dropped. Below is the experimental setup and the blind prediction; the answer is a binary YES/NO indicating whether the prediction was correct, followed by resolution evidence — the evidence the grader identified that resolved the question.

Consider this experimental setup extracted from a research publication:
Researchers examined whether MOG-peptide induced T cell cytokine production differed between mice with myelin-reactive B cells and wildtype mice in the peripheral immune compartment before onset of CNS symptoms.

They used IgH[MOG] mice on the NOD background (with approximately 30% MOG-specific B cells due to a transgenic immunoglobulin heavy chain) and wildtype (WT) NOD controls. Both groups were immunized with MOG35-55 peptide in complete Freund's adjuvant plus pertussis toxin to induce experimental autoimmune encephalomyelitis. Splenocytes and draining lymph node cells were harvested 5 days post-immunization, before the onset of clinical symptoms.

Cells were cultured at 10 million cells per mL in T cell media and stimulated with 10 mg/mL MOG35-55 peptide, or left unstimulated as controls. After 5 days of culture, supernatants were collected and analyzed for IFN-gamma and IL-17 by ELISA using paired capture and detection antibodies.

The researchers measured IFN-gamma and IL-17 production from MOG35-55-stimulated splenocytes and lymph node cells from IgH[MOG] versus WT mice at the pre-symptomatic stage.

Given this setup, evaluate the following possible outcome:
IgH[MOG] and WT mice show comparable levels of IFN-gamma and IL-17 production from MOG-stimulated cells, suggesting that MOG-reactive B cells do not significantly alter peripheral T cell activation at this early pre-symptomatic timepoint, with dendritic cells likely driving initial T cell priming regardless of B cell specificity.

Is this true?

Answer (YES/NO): YES